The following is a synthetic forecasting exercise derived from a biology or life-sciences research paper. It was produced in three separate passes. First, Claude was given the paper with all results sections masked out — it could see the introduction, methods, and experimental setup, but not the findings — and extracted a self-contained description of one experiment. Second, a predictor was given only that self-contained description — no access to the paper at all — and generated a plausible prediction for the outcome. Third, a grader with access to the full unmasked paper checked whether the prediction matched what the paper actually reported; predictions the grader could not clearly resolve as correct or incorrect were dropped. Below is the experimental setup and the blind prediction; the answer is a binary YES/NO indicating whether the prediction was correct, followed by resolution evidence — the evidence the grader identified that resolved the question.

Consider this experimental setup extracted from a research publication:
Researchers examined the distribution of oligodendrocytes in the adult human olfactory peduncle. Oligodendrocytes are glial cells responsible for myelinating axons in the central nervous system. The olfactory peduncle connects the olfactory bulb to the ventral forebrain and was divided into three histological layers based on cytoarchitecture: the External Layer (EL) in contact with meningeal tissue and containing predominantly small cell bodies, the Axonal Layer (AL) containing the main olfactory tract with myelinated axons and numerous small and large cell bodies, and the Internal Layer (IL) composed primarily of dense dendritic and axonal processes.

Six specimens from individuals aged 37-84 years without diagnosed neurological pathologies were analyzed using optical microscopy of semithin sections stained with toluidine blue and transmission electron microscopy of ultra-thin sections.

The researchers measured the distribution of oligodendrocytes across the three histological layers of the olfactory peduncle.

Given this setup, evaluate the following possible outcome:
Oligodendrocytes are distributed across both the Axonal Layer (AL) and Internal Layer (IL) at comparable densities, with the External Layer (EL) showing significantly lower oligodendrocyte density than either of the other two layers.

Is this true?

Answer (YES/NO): NO